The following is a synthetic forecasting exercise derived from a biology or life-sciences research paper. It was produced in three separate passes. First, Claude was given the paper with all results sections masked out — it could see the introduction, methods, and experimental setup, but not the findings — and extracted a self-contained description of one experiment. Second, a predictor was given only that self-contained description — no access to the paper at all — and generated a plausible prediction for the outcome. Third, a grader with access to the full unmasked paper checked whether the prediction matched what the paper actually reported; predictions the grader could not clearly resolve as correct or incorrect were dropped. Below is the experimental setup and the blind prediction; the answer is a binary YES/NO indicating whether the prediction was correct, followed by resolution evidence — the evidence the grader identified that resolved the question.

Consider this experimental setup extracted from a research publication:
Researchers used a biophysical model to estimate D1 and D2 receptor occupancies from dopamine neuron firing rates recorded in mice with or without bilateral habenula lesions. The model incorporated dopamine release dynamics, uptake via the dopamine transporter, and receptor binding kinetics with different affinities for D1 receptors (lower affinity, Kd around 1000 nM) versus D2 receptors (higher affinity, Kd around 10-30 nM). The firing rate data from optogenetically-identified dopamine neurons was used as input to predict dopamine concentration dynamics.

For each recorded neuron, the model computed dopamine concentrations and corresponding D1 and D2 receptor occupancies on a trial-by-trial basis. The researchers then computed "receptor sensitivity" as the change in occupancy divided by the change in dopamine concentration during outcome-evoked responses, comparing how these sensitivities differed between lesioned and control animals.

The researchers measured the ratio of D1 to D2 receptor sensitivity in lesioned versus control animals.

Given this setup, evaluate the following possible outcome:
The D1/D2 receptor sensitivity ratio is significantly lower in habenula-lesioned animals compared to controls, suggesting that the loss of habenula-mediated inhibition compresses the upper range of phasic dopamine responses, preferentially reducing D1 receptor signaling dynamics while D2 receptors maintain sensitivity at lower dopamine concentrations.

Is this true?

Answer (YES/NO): NO